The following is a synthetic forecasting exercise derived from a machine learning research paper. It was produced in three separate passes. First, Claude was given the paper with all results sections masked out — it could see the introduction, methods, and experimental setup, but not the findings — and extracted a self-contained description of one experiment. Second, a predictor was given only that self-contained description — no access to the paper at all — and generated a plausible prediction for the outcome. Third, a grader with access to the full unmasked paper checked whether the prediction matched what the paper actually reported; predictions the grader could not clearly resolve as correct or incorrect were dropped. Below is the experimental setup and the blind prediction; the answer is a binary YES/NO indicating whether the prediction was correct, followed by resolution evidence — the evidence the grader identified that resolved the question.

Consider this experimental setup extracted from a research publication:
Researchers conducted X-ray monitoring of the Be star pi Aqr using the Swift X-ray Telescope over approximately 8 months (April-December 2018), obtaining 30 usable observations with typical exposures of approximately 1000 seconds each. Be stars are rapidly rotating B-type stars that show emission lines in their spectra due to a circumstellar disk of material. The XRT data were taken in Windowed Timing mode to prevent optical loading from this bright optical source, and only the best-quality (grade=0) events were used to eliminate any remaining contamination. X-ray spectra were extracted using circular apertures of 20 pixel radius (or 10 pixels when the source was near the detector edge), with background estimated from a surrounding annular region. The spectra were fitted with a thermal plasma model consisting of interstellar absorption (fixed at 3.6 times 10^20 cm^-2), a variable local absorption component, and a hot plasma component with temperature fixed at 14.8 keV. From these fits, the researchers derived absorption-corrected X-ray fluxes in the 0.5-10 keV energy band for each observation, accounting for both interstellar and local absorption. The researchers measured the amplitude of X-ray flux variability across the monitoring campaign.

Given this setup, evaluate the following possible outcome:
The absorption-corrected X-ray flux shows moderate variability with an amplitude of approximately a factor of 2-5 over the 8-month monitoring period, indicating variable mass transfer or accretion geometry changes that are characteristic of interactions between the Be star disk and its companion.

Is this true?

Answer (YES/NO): NO